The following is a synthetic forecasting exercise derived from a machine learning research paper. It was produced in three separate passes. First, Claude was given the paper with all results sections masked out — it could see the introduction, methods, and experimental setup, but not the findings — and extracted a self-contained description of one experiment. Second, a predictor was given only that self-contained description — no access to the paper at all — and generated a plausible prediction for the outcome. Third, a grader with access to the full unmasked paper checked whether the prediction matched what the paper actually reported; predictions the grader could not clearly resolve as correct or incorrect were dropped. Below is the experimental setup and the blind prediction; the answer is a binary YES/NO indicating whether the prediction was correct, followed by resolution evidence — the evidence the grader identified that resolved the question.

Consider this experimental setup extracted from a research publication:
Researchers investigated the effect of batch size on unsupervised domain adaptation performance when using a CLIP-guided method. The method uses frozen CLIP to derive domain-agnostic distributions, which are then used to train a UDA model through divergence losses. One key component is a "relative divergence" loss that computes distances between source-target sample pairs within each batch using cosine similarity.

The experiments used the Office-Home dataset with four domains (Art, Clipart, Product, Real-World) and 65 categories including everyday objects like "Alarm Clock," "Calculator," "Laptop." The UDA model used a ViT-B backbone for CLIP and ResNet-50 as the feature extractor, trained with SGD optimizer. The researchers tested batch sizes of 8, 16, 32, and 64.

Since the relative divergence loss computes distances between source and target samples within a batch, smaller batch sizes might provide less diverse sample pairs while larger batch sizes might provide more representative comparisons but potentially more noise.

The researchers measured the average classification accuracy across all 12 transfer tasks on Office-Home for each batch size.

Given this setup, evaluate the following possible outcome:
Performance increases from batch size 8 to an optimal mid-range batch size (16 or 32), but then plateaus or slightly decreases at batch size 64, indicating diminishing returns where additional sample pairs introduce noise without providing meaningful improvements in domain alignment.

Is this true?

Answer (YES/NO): NO